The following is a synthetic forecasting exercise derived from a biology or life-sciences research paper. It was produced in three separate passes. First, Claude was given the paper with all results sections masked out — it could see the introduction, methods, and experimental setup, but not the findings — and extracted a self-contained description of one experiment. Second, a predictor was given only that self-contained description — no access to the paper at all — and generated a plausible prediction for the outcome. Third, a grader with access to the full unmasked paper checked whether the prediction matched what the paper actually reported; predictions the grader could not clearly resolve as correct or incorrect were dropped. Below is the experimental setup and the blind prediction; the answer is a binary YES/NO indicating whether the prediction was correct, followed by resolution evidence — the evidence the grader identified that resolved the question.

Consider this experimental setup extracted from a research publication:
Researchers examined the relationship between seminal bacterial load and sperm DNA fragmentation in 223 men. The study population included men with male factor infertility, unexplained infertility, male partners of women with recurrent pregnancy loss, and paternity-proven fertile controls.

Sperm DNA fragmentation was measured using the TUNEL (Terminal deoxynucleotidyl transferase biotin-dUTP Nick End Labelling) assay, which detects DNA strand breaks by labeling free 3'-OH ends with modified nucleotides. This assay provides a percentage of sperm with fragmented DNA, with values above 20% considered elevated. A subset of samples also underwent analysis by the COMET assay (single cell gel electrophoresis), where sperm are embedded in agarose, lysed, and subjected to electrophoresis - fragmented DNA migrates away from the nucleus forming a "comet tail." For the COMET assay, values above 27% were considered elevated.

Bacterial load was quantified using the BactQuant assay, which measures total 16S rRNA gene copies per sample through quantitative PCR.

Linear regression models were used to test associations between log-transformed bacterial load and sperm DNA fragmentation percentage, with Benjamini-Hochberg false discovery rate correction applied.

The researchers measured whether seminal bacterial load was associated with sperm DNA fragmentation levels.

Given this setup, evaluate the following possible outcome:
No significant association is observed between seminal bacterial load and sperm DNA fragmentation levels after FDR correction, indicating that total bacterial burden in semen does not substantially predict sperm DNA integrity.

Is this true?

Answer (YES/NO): YES